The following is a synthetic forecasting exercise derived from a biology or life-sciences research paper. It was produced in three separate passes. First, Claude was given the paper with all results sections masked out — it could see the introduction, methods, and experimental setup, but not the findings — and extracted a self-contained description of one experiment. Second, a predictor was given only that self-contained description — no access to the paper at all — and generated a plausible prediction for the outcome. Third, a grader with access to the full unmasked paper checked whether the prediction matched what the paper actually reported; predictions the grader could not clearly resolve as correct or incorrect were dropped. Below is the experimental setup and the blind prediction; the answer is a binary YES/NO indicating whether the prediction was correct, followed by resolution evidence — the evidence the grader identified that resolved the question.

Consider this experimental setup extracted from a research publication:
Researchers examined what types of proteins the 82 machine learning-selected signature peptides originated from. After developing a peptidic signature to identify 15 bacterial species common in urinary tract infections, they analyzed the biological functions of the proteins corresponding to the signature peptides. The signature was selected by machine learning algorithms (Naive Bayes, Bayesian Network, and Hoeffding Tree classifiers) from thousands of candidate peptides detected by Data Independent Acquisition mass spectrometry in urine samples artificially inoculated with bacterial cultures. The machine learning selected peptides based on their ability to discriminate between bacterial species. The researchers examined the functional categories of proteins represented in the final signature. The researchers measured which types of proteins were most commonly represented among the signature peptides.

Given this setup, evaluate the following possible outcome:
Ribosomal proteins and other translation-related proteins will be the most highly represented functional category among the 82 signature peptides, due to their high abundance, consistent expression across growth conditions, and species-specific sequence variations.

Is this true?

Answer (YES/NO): NO